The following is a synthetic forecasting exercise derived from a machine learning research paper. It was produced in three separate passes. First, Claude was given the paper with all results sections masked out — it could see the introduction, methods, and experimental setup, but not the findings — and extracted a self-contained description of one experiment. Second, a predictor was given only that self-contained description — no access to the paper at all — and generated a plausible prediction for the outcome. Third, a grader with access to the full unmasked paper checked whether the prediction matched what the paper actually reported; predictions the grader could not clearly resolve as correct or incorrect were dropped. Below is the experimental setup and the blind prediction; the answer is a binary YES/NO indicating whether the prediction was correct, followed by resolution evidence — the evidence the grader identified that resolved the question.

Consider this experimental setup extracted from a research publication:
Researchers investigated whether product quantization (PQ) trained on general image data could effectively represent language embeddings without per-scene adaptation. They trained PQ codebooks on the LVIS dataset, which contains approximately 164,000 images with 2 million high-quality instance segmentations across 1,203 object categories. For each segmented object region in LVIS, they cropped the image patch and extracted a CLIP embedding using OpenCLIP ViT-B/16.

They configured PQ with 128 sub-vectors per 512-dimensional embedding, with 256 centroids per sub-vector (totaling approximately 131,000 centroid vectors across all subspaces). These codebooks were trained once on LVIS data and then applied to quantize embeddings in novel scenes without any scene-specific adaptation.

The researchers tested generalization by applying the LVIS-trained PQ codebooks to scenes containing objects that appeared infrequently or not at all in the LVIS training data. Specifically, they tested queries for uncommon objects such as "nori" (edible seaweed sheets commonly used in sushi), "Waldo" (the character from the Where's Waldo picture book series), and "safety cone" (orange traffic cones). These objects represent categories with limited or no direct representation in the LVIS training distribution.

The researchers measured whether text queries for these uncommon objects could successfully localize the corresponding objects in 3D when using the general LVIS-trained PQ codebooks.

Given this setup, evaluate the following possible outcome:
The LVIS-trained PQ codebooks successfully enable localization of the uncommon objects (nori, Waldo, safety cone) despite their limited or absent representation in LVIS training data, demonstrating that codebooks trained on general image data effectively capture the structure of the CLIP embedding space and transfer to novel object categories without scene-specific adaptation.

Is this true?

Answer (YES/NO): YES